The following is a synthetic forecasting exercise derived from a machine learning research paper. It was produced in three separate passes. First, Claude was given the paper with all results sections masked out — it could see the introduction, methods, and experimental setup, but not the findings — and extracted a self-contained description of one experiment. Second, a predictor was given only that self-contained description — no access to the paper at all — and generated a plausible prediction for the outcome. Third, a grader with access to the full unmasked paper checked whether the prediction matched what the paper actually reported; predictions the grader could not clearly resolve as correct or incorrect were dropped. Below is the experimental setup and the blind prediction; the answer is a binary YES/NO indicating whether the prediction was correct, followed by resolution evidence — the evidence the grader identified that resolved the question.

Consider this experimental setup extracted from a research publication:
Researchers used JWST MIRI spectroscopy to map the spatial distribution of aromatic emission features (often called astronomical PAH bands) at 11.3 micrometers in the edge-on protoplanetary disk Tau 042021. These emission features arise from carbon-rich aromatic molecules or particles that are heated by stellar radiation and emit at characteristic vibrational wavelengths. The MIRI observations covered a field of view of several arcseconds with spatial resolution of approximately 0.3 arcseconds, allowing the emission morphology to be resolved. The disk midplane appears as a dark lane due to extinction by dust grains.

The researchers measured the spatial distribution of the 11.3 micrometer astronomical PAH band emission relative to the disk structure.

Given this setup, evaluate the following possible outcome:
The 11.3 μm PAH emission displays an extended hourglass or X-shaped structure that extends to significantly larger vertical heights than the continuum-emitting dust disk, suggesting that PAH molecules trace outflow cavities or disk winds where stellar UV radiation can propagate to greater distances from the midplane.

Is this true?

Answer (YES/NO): YES